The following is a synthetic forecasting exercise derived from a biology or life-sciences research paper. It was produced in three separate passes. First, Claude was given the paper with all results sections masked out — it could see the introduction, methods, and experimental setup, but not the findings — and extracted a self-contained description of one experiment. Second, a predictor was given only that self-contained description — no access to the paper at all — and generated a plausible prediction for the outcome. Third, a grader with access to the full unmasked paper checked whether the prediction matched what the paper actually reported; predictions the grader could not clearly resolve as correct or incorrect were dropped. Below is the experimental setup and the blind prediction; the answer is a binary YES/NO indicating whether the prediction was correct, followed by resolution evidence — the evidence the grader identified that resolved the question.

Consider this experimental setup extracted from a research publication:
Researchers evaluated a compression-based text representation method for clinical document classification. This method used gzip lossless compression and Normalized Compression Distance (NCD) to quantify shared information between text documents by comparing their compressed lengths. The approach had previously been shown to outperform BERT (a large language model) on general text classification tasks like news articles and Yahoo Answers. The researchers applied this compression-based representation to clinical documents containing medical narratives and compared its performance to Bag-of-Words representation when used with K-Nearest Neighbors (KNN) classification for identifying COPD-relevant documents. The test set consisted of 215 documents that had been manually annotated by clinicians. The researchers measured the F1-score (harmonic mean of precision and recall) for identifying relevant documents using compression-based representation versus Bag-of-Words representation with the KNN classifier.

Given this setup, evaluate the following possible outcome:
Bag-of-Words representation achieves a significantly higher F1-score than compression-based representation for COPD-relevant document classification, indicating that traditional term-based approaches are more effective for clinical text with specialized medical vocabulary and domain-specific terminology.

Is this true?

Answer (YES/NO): NO